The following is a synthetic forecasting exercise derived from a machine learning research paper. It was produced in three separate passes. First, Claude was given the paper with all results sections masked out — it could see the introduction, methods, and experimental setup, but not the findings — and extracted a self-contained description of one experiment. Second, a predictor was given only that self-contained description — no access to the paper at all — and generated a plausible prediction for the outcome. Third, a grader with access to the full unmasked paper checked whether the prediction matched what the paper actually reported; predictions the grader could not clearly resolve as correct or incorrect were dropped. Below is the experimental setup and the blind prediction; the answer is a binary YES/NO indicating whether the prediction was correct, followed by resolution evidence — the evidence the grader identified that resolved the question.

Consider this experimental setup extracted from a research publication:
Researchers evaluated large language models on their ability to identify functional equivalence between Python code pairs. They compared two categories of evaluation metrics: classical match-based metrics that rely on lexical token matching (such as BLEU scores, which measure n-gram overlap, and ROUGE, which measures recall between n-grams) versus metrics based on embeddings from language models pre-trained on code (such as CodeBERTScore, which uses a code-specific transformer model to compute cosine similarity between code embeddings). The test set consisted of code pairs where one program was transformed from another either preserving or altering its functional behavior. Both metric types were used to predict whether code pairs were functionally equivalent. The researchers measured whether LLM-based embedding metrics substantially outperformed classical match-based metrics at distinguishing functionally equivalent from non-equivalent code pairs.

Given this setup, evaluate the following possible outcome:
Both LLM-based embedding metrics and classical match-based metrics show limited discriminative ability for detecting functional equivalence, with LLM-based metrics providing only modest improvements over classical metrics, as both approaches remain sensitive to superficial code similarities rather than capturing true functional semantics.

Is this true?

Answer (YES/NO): YES